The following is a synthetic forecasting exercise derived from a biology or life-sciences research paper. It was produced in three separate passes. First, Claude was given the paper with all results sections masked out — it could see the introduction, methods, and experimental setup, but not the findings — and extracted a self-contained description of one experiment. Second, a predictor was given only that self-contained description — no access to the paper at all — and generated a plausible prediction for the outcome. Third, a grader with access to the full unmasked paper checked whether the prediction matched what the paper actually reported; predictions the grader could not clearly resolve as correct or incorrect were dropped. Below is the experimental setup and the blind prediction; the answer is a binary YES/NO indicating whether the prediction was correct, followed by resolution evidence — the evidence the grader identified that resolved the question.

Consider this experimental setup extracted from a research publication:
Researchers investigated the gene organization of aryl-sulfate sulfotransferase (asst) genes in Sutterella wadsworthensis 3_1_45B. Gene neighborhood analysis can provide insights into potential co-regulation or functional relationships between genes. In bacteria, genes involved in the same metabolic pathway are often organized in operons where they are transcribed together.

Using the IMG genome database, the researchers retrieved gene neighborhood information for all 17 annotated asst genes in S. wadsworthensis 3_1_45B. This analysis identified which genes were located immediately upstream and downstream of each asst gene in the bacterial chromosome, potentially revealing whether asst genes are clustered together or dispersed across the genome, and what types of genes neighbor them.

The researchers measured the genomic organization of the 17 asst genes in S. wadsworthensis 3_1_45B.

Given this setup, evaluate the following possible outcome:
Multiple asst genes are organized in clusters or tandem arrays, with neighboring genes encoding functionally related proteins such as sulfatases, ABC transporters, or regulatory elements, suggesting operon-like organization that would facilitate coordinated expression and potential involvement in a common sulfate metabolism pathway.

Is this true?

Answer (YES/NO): NO